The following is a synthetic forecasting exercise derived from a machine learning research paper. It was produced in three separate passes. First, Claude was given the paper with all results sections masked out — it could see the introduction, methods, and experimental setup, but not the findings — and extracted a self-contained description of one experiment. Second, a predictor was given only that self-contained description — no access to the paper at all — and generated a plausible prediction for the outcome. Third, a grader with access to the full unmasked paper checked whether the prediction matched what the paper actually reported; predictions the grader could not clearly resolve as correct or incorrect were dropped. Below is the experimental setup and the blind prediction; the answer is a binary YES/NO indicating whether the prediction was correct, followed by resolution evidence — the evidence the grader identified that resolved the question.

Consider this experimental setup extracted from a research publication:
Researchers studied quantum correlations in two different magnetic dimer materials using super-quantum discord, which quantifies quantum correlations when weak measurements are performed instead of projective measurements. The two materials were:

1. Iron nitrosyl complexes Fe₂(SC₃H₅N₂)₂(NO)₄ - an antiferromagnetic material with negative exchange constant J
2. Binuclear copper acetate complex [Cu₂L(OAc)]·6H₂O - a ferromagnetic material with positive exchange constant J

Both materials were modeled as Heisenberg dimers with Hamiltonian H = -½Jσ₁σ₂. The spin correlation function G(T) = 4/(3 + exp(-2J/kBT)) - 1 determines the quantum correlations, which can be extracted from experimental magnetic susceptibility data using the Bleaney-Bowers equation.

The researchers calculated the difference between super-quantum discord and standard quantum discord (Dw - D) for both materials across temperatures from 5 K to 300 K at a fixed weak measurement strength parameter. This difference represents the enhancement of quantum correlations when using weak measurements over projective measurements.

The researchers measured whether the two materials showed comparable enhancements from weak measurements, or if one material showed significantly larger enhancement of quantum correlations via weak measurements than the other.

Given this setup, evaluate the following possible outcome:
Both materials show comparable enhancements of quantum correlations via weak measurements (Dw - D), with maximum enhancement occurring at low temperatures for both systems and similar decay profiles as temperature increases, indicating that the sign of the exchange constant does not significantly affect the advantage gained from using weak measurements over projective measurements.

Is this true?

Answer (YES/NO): NO